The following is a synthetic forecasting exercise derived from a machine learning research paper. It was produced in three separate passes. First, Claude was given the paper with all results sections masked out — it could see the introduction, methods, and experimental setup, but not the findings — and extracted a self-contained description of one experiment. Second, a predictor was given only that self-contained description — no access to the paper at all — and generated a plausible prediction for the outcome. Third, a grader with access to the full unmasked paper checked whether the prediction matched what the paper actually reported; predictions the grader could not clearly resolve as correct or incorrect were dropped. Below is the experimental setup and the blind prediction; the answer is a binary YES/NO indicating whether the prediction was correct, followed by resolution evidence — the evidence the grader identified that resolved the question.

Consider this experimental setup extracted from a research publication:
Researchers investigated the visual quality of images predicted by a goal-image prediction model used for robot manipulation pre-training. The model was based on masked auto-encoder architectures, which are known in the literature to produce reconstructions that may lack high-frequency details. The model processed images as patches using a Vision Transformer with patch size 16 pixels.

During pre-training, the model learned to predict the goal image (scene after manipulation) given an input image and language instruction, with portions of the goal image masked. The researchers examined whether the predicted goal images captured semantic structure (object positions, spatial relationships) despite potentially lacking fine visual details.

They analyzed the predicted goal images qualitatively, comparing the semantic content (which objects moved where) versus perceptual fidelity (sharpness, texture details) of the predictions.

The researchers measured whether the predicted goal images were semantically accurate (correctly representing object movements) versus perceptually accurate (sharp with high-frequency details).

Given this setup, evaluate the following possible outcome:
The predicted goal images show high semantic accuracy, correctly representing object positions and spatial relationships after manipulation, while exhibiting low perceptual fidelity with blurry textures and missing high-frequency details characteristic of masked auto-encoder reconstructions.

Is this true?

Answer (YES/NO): YES